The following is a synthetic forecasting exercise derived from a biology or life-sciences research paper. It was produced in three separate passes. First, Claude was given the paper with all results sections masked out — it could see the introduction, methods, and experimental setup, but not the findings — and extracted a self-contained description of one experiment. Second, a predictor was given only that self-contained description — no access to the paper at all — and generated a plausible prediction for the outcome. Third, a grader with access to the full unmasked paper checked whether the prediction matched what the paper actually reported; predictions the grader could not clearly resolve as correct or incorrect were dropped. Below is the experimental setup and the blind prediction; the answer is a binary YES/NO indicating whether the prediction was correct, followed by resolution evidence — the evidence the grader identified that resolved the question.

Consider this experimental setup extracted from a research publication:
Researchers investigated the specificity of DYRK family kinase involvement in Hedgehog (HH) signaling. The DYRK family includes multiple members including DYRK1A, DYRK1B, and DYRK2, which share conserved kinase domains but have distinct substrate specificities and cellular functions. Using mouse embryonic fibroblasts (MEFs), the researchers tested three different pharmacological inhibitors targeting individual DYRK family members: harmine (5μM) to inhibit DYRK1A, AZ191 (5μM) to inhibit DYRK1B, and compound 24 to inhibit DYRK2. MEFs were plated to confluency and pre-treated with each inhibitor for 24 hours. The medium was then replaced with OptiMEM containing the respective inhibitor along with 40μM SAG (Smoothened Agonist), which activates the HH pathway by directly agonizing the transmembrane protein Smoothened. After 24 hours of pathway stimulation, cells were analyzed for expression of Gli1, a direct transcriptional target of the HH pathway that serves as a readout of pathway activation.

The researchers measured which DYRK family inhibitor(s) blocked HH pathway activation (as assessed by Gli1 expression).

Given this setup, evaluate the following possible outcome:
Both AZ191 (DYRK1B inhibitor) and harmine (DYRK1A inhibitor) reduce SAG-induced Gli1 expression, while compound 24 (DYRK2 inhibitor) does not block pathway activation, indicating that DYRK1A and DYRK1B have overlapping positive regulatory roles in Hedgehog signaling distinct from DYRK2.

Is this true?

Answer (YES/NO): NO